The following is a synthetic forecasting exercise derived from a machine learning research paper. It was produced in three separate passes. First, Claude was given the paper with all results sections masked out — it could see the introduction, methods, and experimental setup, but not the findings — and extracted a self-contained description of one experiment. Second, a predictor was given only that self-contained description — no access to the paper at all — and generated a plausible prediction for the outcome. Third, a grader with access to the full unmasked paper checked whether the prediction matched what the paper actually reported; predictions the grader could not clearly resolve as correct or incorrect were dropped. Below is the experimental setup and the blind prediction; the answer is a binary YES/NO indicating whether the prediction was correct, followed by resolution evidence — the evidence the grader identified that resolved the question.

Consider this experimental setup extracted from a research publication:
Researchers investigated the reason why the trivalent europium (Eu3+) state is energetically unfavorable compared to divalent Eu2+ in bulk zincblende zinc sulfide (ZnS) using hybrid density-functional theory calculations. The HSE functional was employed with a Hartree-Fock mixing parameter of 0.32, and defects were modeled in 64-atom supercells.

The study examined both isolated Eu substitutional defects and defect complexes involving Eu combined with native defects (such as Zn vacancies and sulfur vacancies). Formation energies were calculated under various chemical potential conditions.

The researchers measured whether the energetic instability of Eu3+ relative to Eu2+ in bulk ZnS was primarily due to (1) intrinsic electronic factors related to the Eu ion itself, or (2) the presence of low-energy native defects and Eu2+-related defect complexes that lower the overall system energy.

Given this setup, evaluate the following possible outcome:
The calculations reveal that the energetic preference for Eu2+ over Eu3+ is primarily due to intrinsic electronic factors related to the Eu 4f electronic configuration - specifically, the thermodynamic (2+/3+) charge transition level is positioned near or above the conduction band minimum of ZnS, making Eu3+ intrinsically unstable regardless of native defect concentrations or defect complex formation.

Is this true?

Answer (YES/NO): NO